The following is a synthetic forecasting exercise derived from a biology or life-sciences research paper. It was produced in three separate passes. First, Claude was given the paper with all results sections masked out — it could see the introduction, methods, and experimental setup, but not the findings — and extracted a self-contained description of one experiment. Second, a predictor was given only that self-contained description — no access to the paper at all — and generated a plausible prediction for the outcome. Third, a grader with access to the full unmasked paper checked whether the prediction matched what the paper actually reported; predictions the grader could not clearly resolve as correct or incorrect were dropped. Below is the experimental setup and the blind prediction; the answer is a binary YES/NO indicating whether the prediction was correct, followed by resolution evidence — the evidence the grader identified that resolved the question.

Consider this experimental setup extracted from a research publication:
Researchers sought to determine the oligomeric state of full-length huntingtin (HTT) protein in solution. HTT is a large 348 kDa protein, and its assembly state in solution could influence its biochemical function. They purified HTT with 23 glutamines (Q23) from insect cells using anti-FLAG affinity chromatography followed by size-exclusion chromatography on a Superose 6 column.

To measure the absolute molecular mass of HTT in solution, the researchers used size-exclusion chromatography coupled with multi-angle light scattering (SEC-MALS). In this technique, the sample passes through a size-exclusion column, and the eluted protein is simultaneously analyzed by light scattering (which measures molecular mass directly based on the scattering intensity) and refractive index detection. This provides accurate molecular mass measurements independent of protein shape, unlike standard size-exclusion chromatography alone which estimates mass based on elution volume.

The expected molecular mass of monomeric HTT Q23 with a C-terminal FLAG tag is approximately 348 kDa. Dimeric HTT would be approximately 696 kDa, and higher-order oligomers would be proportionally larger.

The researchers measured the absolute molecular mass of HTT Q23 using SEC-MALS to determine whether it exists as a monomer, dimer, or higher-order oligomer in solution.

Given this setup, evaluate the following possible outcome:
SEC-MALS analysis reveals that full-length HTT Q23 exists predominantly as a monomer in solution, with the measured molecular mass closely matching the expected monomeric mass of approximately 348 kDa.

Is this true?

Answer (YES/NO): NO